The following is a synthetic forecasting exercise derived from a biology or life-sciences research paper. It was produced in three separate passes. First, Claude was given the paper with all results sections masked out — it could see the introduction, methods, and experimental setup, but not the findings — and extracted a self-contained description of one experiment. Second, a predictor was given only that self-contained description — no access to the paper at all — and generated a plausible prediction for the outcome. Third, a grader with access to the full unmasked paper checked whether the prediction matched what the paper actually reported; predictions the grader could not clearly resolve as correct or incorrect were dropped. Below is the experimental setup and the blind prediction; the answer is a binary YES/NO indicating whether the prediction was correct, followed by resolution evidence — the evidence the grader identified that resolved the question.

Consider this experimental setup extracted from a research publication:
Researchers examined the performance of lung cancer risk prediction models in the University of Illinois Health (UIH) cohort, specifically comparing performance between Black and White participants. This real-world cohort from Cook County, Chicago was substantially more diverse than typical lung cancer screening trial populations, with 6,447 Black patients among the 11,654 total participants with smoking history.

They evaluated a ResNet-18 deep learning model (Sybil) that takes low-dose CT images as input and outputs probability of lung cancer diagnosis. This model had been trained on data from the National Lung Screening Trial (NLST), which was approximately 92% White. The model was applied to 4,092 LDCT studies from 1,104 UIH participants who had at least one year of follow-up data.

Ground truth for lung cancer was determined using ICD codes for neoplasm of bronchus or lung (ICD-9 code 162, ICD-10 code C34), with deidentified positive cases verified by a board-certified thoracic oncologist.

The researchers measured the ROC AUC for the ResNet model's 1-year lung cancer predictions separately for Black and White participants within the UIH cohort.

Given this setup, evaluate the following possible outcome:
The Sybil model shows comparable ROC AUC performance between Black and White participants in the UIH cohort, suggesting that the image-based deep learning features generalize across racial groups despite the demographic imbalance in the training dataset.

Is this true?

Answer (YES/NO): NO